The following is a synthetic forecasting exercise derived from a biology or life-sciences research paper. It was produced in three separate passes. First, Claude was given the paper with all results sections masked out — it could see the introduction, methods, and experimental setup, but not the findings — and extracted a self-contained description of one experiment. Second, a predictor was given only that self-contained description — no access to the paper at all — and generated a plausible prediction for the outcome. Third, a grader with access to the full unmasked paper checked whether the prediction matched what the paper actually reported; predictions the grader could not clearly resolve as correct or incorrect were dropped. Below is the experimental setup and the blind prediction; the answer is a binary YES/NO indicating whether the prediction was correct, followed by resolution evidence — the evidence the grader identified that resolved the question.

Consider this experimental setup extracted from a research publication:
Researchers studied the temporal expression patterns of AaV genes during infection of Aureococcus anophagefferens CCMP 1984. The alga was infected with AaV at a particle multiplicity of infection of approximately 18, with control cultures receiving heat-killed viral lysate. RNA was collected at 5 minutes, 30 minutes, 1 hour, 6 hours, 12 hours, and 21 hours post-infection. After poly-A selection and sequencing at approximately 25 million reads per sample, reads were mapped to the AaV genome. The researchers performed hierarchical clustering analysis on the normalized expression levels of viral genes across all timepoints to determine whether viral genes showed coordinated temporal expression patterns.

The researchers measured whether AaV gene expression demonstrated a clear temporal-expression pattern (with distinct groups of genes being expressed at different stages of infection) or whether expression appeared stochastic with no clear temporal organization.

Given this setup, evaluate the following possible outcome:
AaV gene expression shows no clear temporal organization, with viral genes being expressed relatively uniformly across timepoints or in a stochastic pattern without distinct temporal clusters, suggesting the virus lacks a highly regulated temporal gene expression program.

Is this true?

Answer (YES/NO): NO